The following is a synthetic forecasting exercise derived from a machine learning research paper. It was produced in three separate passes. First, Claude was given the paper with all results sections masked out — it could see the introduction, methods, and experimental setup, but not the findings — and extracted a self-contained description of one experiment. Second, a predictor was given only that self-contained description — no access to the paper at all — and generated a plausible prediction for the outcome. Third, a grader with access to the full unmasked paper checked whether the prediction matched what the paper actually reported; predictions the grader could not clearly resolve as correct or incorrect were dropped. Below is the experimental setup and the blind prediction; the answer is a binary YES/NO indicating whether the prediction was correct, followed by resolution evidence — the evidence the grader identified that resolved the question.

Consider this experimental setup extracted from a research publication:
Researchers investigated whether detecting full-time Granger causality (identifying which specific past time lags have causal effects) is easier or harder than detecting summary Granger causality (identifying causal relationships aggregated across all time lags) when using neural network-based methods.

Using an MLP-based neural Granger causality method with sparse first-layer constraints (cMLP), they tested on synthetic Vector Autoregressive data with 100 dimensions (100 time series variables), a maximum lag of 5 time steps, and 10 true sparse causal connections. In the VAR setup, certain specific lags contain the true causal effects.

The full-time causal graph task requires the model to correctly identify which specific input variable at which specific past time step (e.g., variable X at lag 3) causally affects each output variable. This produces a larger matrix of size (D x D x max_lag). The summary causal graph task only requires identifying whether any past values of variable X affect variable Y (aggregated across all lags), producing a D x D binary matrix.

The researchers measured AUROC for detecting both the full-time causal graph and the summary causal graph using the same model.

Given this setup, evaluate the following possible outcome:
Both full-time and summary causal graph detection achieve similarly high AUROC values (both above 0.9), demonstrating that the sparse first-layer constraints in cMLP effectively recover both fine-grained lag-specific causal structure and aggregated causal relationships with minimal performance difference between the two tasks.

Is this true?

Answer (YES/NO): YES